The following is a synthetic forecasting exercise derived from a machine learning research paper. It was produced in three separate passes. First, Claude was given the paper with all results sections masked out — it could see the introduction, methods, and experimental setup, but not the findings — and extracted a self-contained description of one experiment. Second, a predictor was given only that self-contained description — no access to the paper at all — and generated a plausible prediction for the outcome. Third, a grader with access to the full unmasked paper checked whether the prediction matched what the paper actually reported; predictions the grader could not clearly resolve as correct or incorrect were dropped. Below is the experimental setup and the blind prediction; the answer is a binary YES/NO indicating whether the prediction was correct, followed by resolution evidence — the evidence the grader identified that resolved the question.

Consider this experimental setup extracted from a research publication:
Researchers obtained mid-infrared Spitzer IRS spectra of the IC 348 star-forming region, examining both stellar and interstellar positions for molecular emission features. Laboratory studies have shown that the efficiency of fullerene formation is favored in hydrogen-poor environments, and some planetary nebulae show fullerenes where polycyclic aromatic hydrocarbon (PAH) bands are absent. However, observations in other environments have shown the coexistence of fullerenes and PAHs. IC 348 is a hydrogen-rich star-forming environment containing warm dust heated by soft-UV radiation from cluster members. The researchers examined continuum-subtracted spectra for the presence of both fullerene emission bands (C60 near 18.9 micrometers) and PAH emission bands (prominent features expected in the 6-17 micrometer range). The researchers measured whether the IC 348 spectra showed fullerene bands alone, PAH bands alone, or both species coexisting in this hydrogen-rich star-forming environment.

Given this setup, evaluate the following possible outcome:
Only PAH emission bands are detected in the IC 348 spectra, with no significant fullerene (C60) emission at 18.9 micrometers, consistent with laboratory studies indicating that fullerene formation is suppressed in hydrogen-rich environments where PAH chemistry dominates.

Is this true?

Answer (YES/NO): NO